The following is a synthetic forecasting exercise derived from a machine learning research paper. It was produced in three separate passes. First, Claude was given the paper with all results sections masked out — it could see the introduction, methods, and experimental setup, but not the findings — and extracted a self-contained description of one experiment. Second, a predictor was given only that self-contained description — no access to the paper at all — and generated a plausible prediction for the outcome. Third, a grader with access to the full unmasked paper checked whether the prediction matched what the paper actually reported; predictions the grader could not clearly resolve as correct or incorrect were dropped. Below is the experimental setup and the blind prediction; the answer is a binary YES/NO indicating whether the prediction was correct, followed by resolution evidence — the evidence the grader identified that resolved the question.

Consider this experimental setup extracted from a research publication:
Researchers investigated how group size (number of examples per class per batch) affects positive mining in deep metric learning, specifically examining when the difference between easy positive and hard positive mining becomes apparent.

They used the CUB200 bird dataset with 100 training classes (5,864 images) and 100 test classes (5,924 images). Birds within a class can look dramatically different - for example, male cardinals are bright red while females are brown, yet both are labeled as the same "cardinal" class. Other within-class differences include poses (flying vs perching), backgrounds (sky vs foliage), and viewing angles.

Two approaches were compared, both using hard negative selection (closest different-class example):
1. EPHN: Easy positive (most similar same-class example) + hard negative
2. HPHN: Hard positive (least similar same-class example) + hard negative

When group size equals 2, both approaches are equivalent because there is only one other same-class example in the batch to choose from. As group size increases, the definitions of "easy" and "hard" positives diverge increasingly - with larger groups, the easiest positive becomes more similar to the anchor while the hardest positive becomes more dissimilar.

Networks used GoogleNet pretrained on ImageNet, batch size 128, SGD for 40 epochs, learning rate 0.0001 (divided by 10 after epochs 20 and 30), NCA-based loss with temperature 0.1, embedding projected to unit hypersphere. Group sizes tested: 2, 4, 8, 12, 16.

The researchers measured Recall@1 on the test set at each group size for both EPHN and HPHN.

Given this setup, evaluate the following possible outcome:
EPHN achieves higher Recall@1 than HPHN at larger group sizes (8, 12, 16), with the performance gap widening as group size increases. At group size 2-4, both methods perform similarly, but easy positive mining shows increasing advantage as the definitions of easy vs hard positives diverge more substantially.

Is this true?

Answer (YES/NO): YES